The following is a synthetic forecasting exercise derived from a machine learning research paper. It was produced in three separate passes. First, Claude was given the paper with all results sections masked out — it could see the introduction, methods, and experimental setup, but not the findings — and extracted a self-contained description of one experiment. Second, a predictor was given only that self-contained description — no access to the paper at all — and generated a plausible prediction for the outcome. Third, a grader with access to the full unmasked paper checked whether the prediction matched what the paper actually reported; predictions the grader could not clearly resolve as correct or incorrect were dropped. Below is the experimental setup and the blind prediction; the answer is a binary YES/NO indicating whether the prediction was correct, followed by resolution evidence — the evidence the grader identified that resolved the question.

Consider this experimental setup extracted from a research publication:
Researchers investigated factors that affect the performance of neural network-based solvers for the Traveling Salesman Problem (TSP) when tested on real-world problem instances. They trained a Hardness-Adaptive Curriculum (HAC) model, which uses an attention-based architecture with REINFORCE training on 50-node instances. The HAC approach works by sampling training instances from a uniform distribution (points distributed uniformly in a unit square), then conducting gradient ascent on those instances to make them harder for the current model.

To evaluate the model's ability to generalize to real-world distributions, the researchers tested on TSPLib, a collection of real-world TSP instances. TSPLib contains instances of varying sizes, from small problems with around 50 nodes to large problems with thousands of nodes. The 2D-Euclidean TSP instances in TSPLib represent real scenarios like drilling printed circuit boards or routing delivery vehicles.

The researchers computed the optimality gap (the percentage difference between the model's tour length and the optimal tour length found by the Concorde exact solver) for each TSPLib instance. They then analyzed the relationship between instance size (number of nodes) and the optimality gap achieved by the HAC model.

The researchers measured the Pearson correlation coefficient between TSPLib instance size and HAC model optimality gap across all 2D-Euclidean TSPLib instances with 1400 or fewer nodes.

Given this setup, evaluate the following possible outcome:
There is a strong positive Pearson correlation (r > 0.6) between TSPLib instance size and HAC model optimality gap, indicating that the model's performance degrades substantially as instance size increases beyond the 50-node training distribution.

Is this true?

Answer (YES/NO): YES